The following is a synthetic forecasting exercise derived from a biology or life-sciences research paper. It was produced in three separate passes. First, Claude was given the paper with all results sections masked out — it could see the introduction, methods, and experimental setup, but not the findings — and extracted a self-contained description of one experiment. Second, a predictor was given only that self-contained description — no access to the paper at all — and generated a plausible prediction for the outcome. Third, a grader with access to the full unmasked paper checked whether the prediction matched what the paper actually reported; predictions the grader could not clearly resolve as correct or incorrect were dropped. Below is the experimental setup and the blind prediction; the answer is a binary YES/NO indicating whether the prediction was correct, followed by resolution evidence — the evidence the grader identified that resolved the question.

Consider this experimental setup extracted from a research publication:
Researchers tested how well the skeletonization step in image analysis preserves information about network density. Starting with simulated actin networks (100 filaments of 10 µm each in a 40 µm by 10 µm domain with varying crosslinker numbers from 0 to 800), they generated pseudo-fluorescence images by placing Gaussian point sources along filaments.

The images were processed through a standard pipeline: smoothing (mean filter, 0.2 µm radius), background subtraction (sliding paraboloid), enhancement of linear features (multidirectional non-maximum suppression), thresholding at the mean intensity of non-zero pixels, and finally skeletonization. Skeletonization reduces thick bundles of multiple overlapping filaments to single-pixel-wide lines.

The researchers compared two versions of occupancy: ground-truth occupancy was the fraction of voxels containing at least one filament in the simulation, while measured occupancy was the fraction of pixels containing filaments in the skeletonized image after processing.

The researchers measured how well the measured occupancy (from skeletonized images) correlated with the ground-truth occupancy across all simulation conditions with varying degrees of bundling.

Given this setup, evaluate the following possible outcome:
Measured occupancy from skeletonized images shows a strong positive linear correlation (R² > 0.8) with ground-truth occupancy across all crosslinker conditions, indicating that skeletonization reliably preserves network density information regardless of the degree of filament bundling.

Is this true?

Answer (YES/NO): NO